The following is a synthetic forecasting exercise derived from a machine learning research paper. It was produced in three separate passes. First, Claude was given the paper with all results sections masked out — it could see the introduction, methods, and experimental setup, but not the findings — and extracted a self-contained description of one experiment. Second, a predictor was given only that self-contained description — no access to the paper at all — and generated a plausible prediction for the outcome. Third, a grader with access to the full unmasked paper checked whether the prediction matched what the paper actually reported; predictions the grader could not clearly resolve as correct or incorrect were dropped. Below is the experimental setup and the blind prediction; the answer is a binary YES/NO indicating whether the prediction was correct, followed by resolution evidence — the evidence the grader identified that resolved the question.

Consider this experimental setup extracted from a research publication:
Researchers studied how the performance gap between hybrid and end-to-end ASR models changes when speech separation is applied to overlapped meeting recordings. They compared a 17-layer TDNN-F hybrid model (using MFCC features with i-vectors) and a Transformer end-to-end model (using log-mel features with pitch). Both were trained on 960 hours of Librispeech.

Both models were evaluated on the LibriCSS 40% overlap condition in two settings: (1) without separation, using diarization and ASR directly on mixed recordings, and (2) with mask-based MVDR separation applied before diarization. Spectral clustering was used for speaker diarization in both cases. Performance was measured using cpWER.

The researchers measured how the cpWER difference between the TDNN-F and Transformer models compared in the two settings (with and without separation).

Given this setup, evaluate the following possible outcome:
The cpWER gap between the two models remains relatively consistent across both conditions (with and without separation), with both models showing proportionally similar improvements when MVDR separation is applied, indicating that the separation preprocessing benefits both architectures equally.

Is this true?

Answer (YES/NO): NO